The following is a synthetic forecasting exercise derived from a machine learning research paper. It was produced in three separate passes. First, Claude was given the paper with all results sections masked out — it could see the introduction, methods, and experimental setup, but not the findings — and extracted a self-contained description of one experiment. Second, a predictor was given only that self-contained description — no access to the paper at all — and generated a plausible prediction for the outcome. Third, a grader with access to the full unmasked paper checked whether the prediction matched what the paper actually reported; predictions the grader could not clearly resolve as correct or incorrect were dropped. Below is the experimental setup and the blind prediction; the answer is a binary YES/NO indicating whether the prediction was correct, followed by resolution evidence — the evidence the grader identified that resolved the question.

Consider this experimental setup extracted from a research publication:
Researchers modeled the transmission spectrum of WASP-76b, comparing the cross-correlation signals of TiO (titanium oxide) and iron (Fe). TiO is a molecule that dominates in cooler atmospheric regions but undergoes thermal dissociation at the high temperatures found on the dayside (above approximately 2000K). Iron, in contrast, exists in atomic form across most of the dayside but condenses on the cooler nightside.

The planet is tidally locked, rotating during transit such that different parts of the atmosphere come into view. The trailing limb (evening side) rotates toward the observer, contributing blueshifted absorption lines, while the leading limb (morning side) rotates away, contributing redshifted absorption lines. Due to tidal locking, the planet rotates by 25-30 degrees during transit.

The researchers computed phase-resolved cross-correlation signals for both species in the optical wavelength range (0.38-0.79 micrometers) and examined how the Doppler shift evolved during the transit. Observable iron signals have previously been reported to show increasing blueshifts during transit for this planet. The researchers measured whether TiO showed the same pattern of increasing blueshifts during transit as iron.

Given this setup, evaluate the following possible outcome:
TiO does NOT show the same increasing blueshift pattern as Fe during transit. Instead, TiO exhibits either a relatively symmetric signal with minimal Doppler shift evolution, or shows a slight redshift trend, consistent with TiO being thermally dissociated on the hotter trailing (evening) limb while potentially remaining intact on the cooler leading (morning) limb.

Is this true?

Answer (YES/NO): YES